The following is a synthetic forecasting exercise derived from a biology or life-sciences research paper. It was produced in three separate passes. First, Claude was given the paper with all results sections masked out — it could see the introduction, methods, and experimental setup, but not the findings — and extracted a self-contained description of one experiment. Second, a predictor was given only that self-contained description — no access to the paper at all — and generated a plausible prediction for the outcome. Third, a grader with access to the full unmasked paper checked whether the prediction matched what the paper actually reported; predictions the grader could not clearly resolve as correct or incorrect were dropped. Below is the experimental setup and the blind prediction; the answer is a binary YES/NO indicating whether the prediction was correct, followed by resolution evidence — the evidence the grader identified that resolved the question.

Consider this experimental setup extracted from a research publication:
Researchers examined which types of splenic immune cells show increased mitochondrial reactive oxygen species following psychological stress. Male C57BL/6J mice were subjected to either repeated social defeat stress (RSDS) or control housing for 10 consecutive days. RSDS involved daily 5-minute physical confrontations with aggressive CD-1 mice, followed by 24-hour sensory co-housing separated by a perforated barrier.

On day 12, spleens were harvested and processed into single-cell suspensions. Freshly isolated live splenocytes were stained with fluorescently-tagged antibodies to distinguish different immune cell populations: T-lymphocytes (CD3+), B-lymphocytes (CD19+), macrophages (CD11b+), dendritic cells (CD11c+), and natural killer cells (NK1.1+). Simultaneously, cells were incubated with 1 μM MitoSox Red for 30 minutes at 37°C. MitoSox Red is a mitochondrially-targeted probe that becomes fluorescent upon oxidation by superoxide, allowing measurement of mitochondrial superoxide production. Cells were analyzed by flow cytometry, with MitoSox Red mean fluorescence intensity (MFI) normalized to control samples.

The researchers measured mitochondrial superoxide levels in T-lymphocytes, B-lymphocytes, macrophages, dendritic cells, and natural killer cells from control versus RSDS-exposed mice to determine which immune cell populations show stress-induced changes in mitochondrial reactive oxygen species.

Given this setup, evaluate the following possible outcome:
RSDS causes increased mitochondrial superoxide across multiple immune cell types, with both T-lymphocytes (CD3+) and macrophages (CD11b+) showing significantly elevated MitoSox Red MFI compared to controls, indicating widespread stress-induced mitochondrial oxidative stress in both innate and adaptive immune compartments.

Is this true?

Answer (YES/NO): NO